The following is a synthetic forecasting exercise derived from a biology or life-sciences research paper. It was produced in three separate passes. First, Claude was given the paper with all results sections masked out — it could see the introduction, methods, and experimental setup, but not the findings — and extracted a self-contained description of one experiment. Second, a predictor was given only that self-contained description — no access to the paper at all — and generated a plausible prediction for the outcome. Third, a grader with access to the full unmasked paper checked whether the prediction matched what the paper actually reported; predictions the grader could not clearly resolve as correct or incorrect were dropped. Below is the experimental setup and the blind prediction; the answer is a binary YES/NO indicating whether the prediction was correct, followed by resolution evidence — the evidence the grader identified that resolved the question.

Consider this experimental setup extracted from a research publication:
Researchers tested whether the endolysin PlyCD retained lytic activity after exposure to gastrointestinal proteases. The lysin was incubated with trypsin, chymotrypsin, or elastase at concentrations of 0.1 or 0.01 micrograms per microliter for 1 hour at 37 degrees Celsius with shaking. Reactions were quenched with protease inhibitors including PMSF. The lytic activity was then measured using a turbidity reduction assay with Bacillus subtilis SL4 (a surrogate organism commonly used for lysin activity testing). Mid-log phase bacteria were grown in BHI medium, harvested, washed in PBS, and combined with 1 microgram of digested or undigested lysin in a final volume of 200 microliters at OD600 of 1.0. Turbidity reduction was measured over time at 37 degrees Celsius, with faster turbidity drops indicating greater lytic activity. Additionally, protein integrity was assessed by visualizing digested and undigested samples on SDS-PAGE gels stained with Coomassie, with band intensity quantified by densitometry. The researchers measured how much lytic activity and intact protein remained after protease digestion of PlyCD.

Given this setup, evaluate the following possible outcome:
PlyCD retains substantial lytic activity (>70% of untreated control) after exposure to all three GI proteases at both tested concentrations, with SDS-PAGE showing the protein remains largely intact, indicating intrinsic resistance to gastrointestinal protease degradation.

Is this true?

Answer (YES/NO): YES